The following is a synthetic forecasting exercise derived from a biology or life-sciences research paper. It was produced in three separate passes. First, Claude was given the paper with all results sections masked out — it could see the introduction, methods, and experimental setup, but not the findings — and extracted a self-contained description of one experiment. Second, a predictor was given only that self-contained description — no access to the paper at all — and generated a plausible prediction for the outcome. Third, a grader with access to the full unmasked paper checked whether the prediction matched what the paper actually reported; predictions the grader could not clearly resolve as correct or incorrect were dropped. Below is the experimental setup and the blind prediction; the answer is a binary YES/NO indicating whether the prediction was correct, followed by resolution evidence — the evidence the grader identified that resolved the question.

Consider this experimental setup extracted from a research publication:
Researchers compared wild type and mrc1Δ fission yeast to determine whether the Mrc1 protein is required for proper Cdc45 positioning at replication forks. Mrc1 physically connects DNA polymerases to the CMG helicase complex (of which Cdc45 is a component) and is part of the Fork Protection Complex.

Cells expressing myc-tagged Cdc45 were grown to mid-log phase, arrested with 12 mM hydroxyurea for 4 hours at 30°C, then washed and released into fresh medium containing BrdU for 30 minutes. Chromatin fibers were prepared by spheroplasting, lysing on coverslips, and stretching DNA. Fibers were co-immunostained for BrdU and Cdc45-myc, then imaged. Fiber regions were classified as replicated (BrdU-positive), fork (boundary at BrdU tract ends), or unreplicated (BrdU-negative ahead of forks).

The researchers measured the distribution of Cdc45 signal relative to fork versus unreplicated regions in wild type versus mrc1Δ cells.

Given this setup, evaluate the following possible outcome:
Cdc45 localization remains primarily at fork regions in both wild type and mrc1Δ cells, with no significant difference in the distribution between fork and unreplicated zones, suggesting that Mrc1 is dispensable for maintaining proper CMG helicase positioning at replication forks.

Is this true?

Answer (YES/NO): YES